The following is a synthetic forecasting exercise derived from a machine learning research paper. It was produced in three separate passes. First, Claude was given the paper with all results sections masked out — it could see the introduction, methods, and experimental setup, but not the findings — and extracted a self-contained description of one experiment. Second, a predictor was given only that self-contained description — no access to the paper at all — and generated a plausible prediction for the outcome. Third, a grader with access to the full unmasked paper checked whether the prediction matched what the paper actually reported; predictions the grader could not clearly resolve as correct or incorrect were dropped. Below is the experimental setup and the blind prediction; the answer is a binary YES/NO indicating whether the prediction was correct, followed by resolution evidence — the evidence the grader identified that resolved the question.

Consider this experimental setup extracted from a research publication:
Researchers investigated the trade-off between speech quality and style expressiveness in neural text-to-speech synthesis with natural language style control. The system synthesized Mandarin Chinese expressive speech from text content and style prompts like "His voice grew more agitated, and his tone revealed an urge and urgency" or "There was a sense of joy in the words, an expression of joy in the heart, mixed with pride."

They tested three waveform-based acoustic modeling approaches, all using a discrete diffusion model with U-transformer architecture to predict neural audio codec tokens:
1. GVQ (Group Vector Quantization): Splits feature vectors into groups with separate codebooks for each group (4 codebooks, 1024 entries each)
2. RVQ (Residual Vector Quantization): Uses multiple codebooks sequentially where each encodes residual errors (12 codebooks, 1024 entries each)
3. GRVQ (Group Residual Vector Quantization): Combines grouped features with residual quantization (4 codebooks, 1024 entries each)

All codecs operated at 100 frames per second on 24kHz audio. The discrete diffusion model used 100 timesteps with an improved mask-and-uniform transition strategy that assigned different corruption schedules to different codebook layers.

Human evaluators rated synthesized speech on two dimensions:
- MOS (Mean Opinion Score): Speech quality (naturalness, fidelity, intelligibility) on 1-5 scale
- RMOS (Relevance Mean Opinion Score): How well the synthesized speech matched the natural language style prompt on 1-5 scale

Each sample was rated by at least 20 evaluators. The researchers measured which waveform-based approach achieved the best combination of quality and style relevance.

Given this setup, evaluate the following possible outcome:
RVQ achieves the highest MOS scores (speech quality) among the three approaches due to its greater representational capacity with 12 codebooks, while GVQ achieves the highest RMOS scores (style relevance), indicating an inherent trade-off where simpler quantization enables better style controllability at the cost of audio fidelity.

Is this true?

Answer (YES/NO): NO